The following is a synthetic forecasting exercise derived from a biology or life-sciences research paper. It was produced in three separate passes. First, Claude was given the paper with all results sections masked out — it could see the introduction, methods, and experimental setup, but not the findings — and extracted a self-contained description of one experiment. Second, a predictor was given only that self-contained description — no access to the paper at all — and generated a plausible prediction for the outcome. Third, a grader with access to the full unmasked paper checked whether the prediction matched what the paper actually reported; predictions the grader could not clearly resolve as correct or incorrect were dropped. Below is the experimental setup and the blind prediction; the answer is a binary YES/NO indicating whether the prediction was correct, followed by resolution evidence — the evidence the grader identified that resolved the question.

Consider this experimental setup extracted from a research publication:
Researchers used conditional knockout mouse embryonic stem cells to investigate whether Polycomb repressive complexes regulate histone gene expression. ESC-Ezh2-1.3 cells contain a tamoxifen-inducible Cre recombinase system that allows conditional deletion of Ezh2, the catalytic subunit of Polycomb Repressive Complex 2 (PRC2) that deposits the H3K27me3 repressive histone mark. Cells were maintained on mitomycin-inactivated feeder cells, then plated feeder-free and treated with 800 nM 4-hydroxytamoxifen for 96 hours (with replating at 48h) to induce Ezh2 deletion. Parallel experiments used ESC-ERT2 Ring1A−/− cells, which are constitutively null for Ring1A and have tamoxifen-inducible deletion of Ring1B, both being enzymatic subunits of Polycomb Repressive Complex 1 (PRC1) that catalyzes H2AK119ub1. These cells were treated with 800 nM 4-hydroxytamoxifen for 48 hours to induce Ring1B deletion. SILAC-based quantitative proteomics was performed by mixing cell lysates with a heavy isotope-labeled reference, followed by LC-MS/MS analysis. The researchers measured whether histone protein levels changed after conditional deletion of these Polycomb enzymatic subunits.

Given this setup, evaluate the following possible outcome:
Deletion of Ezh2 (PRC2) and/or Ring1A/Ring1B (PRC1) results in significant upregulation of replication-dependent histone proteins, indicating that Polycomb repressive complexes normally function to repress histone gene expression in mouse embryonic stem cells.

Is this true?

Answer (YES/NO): YES